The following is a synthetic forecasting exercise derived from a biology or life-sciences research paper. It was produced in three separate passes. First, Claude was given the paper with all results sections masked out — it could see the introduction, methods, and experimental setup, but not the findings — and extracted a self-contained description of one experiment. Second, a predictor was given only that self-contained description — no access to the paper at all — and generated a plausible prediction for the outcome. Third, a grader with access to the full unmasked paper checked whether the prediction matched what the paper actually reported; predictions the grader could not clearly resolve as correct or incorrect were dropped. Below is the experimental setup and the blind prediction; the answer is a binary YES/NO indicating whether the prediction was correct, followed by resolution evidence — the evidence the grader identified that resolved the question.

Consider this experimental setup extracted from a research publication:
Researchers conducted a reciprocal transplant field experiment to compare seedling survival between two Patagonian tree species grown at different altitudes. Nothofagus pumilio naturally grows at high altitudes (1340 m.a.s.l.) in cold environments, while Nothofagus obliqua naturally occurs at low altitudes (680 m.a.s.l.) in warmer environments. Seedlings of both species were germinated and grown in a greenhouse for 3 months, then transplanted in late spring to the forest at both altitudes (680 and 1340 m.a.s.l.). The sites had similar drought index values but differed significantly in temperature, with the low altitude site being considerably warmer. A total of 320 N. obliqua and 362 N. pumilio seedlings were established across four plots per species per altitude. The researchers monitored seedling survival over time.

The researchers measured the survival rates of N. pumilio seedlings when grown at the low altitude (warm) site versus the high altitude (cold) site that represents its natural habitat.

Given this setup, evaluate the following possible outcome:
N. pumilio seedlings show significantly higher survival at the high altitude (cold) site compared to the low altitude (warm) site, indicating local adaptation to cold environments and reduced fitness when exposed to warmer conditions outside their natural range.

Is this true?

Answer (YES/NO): YES